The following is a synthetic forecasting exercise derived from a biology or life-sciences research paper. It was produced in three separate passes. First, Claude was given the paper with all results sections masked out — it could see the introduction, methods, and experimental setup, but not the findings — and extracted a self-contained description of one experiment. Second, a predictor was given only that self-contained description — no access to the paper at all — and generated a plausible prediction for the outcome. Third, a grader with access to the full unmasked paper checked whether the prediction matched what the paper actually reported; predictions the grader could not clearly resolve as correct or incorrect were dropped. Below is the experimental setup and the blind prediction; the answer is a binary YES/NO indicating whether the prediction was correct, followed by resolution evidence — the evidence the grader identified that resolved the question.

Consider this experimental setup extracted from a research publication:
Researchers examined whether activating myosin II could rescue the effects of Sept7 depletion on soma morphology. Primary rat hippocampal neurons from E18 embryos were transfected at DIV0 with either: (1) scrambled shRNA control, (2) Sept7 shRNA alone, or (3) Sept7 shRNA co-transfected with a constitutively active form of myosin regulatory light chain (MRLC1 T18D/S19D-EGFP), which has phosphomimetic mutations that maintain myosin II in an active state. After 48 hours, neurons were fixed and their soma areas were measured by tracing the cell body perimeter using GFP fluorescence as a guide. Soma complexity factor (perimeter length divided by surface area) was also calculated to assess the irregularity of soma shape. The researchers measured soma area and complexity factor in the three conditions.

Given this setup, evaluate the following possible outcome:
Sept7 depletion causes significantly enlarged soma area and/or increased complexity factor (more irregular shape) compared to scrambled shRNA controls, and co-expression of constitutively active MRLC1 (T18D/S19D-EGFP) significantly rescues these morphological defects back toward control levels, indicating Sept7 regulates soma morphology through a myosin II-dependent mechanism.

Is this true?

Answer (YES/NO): NO